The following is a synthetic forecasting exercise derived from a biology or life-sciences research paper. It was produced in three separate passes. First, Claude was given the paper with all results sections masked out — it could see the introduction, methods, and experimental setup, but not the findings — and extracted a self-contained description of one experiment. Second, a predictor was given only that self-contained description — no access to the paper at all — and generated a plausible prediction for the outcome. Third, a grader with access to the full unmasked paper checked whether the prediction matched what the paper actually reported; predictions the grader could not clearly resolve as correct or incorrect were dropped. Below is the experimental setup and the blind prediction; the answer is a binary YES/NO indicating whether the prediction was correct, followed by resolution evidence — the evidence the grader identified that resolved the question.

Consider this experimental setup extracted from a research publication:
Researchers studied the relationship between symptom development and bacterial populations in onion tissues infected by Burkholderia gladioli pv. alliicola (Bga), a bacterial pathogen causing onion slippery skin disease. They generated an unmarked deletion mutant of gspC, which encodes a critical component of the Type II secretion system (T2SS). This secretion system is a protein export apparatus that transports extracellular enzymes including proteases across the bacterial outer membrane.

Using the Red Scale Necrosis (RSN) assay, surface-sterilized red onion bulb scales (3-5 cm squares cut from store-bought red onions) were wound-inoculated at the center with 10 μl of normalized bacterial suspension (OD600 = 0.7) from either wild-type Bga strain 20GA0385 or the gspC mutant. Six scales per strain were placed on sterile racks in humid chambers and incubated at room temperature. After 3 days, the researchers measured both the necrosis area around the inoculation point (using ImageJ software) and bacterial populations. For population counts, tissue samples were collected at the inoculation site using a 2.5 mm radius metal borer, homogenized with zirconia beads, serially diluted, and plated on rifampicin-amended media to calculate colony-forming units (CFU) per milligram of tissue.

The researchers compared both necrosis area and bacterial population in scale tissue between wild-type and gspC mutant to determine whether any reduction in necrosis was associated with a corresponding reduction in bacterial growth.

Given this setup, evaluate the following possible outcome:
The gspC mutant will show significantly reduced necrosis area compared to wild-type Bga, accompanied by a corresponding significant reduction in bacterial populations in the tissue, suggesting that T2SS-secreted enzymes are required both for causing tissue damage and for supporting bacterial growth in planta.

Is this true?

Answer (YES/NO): NO